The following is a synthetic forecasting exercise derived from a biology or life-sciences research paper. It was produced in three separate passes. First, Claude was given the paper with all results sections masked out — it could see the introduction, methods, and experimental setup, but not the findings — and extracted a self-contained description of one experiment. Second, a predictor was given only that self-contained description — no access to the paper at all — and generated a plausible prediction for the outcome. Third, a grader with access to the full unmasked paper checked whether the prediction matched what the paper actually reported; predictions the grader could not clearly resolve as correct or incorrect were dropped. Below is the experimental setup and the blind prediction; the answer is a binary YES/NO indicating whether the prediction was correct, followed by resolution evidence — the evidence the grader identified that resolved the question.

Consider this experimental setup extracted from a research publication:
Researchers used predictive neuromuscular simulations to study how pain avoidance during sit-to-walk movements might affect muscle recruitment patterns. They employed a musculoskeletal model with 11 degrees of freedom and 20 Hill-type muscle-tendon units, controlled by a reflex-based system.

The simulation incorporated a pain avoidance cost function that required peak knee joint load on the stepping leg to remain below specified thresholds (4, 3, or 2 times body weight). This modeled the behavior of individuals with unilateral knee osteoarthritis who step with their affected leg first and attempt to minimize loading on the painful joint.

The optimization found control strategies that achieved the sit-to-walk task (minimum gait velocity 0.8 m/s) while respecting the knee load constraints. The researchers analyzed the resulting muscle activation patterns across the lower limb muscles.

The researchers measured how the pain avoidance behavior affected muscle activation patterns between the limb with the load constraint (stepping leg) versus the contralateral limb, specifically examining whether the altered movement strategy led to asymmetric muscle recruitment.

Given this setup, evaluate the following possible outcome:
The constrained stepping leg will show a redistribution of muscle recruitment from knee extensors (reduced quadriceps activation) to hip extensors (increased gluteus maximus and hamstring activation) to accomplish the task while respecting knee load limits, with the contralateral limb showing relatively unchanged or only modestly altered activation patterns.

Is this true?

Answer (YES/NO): NO